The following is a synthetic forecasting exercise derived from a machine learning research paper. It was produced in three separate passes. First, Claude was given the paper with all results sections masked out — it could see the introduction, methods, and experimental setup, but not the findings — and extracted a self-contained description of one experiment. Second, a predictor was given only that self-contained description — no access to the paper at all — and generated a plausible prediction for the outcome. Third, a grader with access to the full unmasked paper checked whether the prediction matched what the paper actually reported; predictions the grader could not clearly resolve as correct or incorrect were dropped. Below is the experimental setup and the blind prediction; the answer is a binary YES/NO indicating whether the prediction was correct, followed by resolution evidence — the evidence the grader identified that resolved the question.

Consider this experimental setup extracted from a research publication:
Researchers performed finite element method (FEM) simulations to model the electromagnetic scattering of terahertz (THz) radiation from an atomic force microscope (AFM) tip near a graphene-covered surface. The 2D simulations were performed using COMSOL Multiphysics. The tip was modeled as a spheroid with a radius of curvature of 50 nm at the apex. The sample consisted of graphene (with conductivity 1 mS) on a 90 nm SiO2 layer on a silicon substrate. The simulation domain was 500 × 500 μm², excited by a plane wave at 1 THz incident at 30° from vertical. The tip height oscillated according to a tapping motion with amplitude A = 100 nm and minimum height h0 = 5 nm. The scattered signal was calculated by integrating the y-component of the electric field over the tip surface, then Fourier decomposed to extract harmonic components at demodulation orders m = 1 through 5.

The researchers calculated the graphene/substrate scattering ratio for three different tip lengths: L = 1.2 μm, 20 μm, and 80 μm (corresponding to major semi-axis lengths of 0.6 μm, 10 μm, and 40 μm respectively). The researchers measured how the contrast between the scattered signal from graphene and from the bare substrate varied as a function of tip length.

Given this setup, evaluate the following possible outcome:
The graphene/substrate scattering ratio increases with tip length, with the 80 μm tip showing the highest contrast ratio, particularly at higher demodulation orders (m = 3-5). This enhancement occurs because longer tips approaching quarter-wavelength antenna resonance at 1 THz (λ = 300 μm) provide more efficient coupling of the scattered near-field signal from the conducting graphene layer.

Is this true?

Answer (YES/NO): NO